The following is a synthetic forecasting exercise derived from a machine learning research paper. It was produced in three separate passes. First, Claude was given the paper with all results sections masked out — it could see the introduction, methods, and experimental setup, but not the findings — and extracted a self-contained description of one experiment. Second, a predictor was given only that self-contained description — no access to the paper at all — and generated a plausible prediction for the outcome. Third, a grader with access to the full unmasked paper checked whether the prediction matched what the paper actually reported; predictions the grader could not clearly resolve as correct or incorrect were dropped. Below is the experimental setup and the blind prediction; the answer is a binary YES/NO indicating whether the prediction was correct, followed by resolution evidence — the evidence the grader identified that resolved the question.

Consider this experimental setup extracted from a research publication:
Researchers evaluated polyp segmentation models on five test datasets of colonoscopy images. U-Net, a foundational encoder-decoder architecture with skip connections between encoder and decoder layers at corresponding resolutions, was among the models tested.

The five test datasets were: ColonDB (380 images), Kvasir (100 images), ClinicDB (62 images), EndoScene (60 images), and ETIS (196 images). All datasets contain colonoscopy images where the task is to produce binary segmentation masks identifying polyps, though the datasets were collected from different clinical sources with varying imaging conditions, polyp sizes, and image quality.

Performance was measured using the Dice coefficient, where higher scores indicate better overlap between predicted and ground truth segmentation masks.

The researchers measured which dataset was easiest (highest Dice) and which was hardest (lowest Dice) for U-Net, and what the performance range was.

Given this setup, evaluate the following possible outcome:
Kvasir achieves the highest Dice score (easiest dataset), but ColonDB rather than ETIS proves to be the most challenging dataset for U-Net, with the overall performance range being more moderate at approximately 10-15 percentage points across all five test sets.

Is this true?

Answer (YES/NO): NO